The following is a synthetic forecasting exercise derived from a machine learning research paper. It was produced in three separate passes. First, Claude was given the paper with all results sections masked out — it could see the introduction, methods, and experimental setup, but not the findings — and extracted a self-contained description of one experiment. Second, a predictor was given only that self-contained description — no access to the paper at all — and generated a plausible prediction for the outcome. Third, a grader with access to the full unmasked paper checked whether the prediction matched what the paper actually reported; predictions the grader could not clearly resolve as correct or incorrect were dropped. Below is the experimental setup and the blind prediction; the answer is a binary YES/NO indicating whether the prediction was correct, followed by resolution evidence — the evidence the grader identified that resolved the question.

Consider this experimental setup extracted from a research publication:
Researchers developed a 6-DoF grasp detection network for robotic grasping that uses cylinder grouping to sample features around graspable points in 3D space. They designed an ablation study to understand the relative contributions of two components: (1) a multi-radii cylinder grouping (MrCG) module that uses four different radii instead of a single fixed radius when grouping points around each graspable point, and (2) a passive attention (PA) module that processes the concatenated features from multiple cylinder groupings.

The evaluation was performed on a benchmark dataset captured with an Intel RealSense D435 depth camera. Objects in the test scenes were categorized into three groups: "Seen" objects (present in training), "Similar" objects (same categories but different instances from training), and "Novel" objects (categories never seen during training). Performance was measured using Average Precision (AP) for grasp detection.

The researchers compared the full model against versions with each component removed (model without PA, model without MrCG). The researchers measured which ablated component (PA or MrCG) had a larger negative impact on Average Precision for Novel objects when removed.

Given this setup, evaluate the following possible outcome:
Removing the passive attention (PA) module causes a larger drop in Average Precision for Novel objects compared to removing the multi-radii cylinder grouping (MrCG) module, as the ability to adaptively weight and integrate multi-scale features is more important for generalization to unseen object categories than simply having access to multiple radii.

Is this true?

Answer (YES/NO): NO